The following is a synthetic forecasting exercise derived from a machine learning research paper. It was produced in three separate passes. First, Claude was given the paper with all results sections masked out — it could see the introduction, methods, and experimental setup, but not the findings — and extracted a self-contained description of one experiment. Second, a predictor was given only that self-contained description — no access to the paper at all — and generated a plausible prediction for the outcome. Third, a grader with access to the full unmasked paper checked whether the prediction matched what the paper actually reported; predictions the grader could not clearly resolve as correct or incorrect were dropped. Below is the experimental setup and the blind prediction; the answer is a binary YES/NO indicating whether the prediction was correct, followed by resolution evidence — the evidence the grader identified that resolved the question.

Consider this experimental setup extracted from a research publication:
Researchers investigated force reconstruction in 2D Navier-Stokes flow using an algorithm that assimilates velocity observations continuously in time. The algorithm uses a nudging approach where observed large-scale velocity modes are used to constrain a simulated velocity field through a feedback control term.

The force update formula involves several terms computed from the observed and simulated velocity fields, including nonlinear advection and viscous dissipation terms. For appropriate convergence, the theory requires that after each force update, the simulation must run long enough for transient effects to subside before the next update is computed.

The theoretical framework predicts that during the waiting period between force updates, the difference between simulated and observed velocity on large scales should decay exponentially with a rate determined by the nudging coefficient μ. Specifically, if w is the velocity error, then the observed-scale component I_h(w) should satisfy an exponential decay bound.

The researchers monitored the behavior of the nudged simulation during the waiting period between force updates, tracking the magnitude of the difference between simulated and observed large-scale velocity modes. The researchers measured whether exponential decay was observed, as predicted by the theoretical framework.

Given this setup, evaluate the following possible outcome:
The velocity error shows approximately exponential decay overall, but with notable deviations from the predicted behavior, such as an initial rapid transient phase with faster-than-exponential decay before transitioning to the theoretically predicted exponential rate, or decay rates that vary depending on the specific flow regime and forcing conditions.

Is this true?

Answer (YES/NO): NO